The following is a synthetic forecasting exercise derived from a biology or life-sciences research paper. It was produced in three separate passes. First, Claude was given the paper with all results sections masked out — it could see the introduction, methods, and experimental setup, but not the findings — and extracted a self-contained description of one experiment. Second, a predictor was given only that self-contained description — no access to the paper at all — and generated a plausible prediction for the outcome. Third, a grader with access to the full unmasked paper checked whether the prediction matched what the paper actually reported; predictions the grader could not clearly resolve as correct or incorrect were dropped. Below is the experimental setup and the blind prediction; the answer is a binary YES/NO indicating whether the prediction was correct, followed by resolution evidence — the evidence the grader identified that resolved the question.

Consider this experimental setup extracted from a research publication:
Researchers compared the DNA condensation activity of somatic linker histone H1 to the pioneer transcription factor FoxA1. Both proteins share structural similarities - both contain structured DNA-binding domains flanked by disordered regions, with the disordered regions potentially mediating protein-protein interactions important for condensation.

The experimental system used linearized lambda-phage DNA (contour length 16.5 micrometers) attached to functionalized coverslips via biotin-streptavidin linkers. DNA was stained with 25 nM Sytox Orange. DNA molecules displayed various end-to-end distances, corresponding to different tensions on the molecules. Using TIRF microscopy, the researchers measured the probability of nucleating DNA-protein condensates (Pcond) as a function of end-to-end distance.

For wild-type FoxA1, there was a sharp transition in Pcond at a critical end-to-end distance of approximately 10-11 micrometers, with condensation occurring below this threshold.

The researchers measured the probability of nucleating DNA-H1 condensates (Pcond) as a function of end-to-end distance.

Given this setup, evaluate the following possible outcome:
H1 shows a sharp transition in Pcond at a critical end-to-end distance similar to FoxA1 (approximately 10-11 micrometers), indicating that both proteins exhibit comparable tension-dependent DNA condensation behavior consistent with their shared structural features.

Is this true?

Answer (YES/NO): NO